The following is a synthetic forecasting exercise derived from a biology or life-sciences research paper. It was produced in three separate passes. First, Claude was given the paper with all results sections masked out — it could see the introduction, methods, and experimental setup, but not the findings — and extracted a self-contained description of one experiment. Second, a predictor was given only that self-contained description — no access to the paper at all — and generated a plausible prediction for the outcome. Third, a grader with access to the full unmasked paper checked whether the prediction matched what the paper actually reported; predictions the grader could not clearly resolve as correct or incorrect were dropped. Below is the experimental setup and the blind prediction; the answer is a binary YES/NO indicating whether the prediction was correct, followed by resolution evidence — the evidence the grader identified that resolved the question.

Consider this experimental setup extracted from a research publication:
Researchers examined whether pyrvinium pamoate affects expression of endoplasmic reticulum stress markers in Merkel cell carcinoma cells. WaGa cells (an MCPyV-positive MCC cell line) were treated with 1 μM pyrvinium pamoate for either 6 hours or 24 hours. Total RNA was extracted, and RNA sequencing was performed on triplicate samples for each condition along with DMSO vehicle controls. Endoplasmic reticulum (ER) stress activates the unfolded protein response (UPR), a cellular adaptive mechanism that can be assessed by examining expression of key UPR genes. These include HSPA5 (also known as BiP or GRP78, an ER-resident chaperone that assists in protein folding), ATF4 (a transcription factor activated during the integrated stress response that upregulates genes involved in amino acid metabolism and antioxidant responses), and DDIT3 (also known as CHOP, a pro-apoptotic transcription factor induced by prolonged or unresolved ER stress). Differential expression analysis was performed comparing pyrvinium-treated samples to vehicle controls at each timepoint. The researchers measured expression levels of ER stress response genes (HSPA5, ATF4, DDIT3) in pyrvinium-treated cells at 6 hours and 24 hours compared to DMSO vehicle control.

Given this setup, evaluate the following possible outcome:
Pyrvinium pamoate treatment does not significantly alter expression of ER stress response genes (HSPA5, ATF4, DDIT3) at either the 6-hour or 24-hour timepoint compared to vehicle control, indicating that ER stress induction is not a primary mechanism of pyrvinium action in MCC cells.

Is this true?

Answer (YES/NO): NO